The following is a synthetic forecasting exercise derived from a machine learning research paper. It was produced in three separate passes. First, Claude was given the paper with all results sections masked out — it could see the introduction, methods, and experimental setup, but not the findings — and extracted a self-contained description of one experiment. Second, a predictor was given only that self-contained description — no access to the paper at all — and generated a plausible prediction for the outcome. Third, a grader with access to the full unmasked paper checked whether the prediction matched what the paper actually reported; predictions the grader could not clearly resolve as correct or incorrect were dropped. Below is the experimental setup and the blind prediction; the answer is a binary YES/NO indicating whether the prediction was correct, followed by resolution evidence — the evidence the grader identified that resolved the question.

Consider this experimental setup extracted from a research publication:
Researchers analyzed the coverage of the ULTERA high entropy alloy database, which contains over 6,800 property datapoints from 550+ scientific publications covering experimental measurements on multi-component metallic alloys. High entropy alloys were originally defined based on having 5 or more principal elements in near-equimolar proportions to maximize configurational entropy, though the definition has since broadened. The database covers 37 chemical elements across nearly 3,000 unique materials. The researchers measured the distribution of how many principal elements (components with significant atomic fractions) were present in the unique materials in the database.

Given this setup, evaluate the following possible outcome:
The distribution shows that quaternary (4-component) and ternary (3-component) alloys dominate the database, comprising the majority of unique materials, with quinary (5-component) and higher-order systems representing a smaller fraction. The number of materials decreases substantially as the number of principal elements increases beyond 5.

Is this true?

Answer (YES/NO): NO